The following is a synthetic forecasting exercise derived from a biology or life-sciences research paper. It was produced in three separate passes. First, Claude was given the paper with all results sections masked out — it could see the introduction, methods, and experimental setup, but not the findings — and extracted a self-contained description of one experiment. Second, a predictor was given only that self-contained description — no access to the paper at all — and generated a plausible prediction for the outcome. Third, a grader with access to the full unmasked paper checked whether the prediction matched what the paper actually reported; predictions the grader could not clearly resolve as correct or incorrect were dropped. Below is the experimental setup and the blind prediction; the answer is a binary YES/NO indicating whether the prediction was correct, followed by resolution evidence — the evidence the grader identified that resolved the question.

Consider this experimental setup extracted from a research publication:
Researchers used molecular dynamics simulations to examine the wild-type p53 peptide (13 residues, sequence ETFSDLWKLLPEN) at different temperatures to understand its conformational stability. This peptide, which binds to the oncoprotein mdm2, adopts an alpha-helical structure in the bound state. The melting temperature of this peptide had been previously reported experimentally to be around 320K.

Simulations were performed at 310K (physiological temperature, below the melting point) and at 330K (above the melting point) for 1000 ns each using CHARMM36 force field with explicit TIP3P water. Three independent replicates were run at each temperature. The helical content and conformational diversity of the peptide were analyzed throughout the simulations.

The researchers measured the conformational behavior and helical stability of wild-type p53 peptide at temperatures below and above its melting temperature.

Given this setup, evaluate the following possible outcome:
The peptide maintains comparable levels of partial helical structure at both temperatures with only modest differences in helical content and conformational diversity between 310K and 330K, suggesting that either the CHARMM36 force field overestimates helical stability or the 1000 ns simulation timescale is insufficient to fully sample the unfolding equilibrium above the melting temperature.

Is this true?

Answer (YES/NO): NO